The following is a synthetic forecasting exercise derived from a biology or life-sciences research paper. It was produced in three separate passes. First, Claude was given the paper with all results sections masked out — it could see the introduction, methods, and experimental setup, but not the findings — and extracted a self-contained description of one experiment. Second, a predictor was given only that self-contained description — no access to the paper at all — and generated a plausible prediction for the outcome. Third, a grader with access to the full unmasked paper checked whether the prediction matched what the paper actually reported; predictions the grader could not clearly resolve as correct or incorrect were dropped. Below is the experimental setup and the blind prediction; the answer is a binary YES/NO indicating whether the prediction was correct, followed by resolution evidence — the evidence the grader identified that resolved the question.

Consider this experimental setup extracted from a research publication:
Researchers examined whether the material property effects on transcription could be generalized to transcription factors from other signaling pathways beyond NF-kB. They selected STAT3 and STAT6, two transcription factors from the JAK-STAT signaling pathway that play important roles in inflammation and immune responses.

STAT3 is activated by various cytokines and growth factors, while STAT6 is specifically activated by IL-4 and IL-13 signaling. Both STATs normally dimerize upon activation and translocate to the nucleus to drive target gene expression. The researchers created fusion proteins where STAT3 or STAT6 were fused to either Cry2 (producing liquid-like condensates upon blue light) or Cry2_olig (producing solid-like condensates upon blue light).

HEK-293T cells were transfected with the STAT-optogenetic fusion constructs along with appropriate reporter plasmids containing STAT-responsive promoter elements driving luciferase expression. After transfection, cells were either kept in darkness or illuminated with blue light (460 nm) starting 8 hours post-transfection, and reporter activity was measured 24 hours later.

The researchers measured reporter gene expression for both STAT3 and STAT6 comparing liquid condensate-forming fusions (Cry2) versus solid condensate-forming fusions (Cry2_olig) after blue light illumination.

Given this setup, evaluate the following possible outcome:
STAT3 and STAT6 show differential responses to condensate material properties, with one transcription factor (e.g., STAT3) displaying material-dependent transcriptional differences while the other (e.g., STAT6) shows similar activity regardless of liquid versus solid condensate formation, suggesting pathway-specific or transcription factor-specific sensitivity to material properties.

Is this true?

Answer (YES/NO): NO